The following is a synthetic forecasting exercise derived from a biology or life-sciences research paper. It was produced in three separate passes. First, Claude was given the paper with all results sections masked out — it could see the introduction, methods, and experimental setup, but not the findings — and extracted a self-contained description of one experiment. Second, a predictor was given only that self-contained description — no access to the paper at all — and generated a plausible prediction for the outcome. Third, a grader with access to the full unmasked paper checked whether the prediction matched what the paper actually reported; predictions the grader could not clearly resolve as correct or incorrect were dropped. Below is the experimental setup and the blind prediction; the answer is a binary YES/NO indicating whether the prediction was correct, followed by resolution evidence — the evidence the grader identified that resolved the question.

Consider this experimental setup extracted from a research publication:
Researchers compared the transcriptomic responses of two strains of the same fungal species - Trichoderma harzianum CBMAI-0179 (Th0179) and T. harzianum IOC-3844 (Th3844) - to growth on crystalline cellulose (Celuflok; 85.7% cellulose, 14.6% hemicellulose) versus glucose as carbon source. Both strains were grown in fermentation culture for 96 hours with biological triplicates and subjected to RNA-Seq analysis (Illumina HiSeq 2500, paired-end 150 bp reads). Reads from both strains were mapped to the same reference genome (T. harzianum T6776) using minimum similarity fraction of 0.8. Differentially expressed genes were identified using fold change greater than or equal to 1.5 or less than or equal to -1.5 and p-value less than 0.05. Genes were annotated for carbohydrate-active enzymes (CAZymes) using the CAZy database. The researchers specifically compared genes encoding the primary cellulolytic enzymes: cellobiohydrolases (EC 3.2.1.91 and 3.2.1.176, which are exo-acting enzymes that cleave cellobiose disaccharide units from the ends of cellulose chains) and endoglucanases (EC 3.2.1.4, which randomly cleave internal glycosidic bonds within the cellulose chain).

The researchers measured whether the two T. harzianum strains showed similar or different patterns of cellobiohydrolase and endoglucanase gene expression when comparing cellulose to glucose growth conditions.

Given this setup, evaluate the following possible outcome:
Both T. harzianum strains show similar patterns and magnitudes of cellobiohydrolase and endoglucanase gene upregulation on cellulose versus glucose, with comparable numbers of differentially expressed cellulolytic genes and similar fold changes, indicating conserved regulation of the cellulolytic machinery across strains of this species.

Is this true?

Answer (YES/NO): NO